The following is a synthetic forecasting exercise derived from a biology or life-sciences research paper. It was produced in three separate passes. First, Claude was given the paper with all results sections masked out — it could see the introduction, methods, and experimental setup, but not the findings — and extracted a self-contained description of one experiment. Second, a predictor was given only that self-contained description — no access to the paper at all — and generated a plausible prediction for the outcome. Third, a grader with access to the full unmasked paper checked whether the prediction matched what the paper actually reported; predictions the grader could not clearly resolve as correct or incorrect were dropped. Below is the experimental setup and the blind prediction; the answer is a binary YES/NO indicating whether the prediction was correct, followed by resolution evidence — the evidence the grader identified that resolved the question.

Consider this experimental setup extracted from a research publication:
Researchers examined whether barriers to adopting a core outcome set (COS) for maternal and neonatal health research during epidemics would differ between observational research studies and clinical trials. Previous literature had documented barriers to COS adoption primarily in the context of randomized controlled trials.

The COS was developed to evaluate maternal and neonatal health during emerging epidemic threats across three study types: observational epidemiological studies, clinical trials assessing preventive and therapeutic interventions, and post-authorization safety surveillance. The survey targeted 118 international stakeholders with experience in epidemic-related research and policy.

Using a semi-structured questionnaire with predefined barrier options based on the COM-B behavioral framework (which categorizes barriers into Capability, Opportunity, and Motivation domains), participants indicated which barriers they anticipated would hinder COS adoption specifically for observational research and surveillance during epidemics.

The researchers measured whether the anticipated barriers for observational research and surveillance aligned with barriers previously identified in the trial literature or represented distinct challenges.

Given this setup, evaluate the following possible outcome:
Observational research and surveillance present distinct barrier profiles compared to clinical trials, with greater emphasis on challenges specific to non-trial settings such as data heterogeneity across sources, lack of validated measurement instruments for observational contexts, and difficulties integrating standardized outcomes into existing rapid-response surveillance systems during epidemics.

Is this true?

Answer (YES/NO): NO